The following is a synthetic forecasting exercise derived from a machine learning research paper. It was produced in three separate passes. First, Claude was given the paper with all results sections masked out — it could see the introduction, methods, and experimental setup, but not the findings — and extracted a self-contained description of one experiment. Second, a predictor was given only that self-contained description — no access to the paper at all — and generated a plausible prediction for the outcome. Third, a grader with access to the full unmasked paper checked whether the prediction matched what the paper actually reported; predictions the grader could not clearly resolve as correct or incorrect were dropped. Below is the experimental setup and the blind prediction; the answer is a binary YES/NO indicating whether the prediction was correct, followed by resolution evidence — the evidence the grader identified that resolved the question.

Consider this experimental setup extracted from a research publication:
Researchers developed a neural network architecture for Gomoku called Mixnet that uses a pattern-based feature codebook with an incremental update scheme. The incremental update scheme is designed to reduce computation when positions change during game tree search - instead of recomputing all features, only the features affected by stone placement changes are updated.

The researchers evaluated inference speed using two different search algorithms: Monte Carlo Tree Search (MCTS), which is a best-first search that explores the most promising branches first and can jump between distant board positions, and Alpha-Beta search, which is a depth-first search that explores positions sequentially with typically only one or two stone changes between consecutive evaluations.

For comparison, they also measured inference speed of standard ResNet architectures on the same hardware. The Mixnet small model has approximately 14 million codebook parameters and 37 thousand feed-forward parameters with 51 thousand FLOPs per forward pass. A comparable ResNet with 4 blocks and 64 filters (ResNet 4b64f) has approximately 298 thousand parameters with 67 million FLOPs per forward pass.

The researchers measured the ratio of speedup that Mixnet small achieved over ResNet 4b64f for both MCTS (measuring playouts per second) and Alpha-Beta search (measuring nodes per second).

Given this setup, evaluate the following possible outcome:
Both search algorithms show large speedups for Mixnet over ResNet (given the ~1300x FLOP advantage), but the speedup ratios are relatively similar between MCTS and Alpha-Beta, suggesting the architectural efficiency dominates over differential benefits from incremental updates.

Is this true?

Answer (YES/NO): NO